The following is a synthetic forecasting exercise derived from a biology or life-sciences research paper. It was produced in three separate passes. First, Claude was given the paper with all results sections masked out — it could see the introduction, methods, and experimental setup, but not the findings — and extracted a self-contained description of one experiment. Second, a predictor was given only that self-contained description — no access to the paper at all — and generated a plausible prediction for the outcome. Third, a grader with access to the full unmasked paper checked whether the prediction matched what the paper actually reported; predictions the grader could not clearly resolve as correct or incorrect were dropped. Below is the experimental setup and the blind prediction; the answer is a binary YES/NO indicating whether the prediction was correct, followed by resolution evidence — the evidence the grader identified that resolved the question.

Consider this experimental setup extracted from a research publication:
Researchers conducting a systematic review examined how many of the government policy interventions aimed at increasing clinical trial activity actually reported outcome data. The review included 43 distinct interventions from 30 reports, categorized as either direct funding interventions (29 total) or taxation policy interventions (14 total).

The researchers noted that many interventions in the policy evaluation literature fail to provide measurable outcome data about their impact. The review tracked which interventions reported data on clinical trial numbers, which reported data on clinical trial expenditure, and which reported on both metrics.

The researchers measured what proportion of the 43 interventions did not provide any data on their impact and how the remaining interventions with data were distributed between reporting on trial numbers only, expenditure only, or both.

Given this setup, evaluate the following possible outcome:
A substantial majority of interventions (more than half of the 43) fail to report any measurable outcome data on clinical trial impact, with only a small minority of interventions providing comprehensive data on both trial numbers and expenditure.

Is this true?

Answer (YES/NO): NO